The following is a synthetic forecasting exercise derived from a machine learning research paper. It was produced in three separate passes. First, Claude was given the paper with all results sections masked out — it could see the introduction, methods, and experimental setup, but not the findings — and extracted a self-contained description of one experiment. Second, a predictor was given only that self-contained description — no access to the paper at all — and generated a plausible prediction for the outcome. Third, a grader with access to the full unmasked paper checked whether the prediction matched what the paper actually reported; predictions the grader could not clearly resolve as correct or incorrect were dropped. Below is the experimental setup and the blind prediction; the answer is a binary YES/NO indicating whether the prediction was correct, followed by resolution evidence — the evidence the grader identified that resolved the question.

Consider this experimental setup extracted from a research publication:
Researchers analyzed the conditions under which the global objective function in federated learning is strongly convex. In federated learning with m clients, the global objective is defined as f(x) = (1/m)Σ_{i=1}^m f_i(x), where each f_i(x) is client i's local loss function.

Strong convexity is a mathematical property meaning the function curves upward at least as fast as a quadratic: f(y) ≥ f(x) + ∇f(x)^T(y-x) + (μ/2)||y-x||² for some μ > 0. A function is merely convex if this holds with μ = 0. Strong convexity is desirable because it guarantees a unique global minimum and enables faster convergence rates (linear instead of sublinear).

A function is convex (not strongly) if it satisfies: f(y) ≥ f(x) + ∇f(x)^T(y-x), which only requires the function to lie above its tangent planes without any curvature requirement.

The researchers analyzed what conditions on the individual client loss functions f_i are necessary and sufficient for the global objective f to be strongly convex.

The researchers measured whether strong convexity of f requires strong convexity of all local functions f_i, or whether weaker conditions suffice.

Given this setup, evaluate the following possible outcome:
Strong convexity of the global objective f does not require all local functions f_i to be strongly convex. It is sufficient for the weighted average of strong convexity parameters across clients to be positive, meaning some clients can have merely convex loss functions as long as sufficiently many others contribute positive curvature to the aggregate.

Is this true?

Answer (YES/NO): YES